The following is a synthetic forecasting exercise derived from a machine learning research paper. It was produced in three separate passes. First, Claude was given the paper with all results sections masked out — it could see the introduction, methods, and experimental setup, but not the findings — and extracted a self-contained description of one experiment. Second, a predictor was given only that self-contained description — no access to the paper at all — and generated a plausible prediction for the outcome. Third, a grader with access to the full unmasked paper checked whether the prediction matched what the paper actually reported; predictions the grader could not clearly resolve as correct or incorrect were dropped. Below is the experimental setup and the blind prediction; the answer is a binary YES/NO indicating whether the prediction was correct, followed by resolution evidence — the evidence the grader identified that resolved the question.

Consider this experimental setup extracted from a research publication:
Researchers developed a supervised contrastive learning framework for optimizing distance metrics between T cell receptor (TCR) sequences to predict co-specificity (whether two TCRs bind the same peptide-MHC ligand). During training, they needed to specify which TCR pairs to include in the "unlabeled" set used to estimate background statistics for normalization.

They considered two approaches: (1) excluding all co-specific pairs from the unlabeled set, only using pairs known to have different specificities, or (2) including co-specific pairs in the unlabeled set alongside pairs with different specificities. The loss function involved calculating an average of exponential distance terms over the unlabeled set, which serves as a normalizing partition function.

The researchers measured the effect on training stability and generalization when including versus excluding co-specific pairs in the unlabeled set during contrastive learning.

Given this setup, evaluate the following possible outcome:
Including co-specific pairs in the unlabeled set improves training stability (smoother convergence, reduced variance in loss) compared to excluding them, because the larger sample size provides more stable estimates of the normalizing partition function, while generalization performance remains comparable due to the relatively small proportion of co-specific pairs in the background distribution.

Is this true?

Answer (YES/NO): NO